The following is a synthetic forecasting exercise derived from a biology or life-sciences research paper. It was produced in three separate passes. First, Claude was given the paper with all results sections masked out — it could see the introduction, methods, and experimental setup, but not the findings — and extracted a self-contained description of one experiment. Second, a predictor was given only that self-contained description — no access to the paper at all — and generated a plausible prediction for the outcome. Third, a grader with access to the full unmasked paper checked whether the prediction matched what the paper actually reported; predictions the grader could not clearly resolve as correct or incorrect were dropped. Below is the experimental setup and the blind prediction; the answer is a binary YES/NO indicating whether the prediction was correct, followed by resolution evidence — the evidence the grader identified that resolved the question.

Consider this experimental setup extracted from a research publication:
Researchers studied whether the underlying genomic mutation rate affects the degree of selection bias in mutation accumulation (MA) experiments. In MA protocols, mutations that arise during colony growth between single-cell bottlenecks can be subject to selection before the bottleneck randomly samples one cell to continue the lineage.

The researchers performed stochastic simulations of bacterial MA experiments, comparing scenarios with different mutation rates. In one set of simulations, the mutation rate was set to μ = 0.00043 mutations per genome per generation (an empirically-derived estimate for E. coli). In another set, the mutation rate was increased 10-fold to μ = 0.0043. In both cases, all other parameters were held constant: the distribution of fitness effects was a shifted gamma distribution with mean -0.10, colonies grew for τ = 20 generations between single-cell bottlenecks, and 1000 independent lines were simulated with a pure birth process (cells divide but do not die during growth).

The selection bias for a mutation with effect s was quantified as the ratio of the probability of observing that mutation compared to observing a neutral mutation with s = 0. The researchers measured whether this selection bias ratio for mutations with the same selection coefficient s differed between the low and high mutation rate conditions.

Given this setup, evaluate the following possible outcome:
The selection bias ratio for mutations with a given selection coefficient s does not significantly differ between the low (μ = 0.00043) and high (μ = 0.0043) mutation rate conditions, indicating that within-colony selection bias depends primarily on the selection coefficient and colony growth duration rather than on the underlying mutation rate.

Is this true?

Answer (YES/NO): YES